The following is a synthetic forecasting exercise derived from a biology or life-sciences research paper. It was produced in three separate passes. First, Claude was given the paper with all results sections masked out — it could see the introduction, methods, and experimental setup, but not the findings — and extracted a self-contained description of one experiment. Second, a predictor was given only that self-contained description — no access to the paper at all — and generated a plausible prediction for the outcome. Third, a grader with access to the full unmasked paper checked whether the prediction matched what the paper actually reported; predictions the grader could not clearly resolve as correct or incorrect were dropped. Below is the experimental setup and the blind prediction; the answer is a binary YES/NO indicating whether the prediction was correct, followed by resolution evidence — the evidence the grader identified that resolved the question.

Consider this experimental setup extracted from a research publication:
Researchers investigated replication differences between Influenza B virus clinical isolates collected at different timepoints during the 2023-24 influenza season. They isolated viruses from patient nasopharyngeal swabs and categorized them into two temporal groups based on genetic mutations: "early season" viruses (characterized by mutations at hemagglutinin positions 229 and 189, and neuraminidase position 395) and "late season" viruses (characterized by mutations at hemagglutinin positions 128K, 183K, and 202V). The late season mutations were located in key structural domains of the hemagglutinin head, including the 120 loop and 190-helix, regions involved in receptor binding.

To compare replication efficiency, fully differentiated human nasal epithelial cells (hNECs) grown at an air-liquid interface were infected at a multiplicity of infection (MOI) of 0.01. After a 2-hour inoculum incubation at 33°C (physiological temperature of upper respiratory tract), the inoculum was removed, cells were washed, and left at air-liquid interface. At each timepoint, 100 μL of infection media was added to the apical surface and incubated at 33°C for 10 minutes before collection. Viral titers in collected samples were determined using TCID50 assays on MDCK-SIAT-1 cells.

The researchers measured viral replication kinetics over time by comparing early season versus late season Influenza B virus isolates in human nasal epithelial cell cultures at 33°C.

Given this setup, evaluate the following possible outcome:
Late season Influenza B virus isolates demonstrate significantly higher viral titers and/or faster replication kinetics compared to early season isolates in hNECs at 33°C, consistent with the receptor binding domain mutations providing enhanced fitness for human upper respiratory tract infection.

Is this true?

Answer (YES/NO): NO